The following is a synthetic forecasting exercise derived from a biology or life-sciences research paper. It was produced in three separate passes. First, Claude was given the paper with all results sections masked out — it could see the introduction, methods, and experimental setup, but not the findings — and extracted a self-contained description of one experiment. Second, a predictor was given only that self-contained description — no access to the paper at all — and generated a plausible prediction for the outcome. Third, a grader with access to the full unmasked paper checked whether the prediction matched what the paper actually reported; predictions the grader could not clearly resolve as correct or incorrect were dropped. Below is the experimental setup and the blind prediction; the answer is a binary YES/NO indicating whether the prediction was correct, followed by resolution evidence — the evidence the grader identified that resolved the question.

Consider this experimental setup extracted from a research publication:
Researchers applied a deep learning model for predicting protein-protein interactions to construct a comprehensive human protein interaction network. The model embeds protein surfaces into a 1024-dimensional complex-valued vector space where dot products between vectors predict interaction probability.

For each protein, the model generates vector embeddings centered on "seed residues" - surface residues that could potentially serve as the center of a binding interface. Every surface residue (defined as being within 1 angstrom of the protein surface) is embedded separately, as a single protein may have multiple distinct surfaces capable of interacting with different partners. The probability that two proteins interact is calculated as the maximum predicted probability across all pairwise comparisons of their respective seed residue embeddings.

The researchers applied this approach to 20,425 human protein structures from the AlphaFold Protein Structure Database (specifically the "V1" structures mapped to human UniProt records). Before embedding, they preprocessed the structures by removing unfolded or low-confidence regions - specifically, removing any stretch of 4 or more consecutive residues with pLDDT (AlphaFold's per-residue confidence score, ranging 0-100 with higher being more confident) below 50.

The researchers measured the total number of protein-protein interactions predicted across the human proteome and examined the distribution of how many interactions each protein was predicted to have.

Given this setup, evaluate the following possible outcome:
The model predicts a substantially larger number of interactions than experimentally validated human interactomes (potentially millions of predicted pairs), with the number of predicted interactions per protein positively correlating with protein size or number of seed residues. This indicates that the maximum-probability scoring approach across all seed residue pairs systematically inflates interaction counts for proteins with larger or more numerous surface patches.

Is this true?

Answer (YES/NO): NO